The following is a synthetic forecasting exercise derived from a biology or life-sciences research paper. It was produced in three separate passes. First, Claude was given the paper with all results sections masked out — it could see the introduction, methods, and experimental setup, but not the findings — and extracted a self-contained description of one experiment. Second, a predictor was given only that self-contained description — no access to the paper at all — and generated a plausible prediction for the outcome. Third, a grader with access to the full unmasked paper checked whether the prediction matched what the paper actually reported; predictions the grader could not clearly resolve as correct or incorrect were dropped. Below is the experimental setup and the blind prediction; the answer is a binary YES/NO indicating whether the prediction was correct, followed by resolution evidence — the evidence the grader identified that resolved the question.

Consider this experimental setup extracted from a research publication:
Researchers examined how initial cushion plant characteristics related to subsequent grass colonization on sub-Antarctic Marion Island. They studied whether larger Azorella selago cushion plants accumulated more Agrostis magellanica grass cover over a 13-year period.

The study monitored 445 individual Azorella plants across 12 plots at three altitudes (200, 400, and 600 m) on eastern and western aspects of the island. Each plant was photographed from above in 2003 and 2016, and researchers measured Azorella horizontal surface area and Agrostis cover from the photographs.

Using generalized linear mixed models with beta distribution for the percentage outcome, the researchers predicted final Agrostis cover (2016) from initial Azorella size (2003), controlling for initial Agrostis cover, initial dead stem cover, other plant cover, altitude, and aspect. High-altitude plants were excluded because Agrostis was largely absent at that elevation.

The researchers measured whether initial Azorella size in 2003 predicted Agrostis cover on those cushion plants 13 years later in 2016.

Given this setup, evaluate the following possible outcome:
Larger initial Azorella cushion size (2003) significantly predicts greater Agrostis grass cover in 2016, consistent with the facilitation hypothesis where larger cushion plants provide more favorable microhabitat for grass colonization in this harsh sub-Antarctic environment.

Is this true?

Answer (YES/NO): YES